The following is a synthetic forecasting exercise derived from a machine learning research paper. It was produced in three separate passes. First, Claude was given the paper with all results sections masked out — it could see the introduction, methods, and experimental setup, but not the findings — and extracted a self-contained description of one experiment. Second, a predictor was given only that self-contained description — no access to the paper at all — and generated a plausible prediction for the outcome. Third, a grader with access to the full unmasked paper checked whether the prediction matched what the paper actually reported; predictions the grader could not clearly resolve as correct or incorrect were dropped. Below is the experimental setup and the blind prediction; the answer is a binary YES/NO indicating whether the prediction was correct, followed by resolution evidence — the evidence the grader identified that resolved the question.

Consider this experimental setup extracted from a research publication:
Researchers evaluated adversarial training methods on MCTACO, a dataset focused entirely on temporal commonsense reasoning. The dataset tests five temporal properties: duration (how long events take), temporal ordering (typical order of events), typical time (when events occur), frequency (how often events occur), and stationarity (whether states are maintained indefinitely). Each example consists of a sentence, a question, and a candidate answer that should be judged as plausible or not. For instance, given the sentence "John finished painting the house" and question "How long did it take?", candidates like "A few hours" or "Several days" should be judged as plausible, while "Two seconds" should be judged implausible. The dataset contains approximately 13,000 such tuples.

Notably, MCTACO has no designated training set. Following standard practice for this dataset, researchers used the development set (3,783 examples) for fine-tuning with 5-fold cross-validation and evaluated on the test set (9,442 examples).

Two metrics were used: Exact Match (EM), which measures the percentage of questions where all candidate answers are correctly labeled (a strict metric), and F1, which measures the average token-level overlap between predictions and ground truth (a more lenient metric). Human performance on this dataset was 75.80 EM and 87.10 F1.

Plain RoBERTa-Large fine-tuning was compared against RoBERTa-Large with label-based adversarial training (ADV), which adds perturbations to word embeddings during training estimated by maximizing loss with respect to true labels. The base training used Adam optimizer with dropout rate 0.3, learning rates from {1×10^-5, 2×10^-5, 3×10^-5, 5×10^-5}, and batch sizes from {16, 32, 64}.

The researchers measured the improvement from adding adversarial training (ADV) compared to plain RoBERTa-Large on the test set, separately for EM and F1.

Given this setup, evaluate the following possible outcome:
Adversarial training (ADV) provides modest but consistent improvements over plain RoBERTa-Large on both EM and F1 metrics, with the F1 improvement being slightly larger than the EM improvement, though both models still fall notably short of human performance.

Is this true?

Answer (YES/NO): NO